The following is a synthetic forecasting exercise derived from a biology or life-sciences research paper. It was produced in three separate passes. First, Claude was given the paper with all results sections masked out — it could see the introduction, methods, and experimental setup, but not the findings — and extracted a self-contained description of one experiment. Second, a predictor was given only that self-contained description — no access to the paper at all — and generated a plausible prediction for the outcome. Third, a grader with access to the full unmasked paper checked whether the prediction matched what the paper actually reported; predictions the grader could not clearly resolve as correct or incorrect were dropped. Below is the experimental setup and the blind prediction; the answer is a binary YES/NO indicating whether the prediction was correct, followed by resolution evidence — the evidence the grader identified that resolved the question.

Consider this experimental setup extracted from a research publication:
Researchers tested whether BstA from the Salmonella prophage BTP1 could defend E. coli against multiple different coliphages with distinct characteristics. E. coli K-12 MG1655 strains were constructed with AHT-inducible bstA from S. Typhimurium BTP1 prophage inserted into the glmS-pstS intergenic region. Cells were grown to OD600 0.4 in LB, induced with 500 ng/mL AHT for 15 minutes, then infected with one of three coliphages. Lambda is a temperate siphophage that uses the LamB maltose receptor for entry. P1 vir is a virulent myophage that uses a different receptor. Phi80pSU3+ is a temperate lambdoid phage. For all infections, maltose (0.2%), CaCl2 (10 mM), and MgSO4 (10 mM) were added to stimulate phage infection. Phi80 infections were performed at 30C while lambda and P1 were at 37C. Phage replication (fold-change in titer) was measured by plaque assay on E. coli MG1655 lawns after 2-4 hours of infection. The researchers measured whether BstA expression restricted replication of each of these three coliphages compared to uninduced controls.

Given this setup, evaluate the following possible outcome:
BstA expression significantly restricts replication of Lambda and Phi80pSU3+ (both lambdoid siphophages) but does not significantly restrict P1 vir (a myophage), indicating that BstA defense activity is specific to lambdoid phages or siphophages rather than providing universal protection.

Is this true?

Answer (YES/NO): NO